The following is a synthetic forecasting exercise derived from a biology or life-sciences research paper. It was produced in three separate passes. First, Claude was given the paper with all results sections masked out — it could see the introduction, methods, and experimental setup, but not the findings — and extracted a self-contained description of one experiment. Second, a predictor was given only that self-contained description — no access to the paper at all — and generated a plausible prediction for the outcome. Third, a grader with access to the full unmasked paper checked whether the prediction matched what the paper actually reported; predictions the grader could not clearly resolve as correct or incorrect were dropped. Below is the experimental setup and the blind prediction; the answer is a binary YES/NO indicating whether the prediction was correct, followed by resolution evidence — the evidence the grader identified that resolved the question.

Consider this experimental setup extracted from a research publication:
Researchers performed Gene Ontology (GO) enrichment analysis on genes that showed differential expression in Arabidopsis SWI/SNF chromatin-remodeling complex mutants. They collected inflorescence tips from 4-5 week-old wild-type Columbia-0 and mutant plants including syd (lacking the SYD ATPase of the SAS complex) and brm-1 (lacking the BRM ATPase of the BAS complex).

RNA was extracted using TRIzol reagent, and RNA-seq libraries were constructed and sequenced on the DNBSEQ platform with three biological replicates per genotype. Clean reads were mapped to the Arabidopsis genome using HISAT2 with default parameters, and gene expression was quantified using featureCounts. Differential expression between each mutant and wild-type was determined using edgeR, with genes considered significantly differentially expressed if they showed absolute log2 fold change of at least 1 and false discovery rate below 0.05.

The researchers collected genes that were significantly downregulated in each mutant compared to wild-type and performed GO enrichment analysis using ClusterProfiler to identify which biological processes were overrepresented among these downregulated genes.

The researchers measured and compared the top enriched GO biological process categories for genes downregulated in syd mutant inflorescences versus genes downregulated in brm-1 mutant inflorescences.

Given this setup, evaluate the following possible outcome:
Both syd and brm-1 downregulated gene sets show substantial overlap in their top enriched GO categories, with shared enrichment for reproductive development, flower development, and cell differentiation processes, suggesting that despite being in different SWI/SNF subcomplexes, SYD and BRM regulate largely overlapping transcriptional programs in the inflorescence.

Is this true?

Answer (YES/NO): YES